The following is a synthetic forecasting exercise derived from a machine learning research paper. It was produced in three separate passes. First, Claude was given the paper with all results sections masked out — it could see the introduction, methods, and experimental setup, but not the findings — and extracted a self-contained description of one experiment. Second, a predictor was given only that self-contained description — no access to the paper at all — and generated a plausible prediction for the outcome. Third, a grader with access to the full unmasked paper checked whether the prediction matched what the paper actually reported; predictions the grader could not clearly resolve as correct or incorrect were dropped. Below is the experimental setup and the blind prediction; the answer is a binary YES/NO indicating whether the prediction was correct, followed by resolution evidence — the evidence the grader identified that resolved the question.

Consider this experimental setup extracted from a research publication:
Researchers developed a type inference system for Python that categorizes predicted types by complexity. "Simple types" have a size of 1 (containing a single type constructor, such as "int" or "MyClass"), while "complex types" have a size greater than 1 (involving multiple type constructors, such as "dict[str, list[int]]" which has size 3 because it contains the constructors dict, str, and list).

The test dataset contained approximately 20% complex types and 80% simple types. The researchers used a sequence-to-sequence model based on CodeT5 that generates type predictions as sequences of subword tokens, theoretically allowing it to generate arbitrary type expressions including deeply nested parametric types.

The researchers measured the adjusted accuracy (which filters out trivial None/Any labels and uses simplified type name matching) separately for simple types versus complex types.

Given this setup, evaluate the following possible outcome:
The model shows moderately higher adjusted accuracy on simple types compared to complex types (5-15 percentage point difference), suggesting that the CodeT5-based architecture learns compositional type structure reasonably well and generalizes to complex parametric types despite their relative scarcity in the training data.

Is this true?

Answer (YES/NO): NO